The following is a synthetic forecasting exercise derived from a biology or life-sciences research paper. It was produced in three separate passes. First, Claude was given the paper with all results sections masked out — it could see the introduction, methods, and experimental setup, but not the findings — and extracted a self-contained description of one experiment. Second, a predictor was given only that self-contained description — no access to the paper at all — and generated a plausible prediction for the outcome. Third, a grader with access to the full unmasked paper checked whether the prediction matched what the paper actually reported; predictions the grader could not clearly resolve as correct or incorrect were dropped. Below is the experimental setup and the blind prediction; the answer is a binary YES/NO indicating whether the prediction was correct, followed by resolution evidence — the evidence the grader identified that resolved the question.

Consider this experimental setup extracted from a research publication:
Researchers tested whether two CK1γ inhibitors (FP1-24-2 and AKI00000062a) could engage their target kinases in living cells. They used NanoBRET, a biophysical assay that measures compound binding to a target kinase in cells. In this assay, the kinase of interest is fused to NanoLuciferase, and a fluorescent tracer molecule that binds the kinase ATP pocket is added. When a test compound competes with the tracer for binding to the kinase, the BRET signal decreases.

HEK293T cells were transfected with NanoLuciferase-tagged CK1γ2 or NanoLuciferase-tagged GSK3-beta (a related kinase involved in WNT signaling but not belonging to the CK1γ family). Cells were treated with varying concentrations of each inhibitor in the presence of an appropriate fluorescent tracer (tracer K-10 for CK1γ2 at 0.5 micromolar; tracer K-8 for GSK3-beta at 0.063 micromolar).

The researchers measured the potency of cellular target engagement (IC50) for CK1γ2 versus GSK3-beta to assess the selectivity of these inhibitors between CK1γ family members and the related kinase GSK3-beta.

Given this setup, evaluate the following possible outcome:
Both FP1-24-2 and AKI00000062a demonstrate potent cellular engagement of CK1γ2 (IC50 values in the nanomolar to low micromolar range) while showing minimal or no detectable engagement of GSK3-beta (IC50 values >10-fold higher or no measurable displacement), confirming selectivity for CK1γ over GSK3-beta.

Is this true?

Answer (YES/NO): NO